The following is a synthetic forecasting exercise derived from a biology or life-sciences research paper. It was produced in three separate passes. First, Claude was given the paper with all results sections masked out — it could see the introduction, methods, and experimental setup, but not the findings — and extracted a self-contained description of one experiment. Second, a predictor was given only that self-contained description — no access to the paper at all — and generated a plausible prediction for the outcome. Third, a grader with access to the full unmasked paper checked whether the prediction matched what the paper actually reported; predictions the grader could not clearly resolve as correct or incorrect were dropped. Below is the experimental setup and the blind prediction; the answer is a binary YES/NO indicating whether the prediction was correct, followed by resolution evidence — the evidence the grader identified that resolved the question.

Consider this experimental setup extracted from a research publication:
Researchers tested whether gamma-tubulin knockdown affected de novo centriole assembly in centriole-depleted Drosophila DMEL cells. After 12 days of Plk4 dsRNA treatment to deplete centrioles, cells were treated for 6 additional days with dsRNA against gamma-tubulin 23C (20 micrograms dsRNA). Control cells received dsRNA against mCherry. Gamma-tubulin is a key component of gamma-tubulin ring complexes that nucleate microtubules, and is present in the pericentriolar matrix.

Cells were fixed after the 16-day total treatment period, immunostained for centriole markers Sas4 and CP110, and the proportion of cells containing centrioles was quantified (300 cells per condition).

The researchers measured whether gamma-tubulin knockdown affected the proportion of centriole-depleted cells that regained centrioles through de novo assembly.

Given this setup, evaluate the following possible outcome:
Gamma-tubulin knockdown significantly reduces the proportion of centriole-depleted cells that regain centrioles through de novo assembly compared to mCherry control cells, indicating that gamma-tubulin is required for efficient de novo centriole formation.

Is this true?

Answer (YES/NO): YES